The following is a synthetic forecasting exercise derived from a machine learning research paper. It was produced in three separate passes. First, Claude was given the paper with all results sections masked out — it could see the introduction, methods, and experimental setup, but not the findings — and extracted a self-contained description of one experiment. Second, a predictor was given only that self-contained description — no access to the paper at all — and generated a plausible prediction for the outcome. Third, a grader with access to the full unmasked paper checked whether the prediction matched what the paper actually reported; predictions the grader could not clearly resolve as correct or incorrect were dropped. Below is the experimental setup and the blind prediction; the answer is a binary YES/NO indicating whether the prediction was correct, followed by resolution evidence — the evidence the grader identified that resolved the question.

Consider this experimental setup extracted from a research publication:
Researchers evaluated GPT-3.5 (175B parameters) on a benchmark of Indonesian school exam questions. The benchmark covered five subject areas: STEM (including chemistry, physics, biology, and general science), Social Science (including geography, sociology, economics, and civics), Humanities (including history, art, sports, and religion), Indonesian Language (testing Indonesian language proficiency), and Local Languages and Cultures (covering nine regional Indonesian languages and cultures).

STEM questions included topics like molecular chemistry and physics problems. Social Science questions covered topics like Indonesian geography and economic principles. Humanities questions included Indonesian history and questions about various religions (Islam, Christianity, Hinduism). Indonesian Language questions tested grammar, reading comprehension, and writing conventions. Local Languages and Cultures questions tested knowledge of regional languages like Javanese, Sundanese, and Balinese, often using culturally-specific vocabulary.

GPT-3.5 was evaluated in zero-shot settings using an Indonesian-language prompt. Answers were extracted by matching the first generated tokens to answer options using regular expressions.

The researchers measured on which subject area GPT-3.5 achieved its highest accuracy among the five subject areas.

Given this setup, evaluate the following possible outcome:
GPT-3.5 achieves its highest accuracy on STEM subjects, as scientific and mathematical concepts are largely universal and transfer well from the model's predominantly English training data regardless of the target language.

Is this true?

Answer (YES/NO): NO